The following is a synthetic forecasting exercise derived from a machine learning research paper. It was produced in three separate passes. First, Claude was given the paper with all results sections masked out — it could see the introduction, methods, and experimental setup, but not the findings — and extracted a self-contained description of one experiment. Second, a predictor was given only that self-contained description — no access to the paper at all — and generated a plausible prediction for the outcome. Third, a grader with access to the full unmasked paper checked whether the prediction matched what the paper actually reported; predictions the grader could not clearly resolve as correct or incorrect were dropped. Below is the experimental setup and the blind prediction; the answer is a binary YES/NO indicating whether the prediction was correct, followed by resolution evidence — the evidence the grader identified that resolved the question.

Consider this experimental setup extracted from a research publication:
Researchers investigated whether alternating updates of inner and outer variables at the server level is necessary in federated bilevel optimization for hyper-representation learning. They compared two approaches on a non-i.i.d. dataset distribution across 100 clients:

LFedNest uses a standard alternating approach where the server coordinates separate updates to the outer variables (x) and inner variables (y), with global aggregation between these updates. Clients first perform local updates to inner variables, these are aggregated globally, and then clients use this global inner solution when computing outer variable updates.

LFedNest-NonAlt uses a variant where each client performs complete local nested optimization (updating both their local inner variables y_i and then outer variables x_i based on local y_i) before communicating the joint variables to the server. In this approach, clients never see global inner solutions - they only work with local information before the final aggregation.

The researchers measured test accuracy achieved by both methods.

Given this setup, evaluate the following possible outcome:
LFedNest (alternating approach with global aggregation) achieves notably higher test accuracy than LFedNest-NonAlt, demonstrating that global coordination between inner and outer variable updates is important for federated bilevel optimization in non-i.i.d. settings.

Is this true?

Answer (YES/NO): YES